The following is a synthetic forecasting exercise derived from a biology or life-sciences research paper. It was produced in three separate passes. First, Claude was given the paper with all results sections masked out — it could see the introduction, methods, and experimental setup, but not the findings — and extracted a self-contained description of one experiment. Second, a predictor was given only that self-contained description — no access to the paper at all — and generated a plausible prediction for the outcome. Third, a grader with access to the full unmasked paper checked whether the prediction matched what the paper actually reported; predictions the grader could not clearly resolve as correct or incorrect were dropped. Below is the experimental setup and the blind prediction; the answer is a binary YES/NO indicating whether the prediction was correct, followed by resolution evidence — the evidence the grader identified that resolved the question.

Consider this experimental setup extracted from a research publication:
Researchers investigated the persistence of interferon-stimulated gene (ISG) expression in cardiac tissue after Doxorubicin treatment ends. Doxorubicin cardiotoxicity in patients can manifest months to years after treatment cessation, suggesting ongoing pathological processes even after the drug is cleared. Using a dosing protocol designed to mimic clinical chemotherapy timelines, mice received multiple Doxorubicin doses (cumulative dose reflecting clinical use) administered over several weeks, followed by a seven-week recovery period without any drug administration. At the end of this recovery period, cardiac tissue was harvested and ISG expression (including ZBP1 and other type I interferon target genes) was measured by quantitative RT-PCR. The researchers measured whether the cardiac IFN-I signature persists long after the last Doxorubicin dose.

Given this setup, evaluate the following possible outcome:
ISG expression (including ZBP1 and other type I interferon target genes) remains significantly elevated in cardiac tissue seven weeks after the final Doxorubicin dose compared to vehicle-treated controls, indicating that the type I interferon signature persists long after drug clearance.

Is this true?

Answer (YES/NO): YES